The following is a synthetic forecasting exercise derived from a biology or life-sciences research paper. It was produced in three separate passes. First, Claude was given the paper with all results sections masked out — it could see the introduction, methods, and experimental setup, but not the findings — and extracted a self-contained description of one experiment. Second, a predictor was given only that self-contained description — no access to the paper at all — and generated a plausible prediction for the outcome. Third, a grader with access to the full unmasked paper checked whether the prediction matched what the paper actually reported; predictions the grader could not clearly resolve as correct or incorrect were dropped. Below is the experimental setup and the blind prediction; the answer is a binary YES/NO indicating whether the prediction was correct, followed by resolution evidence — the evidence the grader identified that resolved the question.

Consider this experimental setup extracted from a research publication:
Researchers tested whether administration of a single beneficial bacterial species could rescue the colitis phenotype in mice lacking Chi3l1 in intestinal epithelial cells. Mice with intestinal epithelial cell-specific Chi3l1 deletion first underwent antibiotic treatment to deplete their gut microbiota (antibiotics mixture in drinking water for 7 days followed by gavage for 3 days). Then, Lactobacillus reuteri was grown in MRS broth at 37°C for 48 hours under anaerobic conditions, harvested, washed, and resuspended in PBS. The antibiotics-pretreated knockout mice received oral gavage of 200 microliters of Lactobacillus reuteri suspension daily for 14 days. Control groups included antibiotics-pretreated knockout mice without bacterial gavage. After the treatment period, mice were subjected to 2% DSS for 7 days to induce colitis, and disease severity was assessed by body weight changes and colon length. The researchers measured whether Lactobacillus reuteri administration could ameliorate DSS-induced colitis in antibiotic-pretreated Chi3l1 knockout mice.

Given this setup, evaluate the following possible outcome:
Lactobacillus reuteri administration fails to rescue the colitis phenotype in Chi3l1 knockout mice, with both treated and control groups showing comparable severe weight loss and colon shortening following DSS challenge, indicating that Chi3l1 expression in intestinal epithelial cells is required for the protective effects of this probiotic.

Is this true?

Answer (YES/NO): NO